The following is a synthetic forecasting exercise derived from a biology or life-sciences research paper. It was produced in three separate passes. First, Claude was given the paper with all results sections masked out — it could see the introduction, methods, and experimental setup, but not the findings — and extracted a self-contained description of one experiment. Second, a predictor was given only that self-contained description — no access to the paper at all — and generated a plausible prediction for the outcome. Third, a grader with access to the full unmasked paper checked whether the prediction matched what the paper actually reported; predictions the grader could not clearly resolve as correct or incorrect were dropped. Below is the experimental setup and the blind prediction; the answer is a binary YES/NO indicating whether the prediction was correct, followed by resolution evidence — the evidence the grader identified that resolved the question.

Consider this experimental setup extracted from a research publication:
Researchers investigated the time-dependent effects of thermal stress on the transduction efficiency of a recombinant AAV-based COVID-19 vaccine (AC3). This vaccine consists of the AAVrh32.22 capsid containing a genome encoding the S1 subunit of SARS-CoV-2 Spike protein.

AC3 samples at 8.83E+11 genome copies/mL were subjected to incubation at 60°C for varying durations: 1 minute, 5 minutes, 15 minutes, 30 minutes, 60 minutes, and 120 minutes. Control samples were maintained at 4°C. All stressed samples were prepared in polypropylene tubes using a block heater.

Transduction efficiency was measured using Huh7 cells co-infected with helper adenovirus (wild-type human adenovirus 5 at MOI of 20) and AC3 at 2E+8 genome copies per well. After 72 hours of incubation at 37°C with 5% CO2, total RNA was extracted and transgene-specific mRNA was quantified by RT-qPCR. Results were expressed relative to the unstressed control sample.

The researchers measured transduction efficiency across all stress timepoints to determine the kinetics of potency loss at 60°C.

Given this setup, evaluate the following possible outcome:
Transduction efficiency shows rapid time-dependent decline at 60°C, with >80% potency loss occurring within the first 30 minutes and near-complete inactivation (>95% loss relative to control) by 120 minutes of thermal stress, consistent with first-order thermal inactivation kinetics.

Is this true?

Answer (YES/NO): NO